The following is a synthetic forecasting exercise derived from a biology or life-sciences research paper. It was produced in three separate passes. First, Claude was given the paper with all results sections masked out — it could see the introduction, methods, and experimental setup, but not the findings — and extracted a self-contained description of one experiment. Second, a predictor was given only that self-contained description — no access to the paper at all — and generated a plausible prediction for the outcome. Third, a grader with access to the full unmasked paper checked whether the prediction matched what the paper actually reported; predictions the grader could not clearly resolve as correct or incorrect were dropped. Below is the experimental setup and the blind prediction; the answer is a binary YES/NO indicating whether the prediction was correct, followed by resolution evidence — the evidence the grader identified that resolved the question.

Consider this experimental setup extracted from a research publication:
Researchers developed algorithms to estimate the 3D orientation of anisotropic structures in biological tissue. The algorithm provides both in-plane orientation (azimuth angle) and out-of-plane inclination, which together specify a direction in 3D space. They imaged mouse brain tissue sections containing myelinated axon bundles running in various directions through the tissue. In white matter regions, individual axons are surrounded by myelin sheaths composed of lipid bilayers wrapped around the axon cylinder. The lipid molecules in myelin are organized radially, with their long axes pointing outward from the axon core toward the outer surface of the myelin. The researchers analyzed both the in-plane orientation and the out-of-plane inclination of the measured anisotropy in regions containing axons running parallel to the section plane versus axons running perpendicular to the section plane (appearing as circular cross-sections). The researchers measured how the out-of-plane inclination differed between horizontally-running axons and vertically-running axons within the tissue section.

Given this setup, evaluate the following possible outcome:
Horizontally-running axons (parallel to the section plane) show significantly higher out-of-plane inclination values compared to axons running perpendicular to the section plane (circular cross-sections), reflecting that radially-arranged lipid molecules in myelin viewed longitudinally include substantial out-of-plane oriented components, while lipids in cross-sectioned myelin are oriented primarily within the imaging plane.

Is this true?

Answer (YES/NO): YES